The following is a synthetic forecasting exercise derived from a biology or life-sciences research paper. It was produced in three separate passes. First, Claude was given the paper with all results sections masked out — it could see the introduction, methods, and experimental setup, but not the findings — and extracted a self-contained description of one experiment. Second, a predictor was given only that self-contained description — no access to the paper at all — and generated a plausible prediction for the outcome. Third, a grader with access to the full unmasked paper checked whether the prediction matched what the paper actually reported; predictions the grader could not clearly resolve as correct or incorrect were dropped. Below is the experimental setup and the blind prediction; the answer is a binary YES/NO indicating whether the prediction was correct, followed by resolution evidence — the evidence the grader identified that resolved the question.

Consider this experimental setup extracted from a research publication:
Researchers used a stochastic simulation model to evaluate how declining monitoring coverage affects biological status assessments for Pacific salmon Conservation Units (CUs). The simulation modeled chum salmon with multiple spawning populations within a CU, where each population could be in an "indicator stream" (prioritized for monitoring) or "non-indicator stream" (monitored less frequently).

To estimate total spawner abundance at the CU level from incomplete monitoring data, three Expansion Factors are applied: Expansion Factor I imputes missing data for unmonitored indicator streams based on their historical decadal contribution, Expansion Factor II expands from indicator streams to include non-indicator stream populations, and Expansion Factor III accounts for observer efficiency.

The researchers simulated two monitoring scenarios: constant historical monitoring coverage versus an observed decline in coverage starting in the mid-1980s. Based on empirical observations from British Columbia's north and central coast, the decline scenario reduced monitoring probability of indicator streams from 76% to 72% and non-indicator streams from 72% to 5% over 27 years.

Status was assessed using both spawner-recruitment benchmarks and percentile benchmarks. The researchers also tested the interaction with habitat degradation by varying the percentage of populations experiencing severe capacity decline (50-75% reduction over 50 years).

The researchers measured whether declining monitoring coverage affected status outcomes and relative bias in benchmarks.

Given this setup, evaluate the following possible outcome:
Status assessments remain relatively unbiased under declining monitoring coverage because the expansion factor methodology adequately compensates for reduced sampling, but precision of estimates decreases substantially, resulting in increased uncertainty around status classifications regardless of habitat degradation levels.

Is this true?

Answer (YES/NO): NO